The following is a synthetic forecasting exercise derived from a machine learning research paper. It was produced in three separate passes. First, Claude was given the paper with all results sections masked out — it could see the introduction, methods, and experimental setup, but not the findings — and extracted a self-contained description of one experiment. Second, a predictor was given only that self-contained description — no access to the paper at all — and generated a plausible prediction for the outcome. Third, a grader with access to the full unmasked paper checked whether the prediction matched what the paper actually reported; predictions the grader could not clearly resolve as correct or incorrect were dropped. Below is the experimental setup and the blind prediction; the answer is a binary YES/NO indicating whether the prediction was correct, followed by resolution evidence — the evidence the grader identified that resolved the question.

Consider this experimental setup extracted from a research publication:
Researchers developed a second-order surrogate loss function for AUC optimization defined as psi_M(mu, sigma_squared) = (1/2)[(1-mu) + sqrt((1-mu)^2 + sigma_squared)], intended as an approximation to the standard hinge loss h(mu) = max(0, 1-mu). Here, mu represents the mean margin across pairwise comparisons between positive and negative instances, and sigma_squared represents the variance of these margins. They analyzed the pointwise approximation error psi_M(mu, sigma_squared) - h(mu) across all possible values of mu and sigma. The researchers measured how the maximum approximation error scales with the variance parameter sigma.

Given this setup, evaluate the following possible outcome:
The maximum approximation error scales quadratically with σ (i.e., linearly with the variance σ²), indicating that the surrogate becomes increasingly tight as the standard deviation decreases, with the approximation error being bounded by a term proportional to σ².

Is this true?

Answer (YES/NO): NO